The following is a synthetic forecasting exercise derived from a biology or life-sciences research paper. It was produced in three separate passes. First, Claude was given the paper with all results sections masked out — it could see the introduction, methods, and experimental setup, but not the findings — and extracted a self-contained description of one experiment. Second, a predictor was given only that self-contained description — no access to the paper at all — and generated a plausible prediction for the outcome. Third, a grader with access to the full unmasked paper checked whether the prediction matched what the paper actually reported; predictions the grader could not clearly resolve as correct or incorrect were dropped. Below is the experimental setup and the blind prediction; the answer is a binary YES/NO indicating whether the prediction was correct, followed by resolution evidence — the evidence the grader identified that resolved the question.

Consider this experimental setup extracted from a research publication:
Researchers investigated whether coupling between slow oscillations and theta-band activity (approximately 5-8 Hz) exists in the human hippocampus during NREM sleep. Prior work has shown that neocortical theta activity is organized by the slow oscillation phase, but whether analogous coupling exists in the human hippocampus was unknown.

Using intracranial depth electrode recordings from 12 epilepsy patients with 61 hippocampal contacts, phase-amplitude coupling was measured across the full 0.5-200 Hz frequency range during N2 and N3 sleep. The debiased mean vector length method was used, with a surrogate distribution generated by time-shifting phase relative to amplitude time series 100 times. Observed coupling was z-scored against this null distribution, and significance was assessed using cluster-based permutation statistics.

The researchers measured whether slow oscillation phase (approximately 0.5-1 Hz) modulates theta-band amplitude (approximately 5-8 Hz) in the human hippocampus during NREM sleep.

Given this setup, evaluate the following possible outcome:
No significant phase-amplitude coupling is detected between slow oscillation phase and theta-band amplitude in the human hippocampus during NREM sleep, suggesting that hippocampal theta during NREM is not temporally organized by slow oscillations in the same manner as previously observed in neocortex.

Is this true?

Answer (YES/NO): NO